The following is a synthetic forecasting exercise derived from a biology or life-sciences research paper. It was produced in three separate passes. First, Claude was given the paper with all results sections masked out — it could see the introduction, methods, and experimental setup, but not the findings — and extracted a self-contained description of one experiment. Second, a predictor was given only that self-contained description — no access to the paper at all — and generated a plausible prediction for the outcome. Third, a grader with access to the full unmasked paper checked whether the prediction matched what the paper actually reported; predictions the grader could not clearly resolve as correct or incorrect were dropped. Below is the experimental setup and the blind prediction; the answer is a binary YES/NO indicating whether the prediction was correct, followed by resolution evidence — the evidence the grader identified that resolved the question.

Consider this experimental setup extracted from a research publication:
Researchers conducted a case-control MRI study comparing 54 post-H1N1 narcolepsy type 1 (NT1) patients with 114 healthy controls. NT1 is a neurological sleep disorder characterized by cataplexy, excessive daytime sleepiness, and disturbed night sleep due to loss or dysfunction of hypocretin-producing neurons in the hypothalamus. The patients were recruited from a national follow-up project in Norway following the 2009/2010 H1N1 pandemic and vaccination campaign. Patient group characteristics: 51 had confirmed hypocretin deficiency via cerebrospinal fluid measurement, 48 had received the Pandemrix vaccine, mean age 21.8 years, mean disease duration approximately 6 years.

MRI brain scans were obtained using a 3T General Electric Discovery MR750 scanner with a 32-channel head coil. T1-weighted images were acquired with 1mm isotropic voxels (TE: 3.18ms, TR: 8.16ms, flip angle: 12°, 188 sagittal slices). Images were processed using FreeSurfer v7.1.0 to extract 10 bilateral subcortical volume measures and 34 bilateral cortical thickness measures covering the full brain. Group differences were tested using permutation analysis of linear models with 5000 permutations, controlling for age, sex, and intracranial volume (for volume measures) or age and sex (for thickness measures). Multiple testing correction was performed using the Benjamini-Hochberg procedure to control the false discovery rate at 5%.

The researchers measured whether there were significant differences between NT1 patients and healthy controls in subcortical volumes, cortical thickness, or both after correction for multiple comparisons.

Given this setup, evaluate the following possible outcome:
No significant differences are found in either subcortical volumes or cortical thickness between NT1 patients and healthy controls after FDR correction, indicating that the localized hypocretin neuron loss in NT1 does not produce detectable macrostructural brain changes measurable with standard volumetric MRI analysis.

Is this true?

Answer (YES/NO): NO